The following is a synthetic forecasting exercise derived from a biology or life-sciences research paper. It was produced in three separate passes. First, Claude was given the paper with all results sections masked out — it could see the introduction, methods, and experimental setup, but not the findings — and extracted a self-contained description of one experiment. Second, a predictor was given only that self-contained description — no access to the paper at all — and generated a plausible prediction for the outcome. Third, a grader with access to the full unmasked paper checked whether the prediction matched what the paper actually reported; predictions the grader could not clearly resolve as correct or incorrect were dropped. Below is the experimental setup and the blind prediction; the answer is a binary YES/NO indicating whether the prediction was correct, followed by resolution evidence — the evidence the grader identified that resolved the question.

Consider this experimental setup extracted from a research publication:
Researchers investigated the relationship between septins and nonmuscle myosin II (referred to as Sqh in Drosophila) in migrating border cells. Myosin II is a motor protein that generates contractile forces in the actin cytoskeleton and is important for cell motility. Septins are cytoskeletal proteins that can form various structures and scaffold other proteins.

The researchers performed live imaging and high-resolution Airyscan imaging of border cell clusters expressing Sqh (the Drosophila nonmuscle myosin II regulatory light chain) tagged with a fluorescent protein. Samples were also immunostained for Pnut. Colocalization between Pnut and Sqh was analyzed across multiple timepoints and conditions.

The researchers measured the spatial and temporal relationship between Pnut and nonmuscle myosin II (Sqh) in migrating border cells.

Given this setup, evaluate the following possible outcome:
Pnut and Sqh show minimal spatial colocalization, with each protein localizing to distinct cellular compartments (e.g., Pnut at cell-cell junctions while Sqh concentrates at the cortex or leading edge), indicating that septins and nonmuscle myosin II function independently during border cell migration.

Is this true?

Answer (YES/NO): NO